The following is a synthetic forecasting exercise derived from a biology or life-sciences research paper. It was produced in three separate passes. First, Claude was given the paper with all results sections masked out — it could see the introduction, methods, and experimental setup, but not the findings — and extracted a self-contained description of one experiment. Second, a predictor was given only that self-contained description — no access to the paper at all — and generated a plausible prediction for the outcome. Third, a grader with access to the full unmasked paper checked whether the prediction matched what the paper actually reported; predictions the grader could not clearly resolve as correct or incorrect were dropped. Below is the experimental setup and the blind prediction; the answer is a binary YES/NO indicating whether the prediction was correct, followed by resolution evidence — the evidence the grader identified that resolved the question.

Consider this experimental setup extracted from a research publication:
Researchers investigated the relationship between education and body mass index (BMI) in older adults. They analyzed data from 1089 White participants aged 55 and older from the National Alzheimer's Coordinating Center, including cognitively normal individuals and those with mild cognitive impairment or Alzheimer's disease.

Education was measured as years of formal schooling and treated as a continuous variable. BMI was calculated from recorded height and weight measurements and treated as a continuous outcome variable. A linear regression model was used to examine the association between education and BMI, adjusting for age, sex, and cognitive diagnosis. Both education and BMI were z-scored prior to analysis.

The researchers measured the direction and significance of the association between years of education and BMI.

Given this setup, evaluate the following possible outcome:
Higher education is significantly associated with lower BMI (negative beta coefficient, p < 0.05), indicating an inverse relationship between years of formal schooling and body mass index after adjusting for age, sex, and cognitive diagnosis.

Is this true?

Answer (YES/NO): YES